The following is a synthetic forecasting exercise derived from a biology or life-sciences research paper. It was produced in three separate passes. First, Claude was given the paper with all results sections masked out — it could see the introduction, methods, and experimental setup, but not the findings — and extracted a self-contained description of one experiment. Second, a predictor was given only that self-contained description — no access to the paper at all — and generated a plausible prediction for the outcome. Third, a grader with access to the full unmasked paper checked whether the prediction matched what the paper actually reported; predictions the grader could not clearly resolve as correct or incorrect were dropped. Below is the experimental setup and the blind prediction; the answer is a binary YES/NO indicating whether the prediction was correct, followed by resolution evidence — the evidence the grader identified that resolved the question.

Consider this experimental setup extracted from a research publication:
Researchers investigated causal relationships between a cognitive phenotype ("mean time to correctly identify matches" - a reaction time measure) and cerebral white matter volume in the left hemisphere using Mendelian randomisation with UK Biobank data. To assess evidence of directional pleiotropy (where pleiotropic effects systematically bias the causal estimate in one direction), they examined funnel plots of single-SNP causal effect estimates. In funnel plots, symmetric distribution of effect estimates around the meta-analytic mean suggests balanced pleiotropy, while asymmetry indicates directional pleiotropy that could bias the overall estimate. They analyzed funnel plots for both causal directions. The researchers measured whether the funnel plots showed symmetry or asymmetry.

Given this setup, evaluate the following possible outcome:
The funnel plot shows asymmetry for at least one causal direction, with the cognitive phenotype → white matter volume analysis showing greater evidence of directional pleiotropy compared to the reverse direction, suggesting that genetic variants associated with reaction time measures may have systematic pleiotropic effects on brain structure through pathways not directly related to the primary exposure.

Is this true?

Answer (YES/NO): NO